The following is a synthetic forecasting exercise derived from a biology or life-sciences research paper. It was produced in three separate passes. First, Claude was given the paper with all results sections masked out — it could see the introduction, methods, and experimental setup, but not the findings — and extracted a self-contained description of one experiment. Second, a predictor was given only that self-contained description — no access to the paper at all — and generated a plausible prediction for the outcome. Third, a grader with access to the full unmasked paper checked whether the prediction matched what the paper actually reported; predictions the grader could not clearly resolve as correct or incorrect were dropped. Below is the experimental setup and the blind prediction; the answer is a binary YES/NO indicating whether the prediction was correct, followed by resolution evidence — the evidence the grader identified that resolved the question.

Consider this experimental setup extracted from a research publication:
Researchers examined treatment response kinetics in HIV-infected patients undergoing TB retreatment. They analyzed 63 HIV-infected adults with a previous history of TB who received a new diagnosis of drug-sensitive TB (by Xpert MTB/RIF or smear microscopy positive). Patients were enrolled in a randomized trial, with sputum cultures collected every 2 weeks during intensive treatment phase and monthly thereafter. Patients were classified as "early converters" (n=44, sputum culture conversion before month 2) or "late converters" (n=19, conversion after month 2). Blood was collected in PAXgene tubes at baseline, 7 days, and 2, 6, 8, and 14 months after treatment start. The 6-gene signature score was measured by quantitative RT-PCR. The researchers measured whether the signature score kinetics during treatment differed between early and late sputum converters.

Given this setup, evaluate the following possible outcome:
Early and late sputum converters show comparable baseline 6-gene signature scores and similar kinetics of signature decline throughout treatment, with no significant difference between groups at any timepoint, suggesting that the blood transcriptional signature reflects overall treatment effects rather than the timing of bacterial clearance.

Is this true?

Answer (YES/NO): YES